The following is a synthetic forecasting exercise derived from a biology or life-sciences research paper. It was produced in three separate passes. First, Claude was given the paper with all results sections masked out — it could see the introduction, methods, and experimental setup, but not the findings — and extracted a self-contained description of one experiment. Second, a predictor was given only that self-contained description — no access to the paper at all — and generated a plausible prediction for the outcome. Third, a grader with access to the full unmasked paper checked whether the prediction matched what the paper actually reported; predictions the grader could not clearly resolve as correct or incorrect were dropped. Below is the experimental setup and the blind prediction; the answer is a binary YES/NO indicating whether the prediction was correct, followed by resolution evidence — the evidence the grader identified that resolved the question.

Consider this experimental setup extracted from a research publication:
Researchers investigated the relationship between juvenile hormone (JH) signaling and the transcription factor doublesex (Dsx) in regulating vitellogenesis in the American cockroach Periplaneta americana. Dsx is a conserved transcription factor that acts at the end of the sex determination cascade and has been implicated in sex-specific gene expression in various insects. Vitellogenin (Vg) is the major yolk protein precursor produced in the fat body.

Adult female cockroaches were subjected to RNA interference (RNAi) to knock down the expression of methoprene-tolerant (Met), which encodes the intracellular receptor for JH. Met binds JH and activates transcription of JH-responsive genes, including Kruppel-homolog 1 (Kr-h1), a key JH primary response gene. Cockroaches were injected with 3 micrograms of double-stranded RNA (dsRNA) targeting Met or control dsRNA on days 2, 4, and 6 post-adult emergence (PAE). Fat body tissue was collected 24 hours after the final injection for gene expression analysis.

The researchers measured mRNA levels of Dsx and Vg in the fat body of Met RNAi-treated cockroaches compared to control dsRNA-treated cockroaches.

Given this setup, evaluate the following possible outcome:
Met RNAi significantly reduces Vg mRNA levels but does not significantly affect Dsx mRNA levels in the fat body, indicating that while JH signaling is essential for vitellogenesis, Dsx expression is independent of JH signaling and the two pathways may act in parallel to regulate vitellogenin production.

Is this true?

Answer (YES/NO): NO